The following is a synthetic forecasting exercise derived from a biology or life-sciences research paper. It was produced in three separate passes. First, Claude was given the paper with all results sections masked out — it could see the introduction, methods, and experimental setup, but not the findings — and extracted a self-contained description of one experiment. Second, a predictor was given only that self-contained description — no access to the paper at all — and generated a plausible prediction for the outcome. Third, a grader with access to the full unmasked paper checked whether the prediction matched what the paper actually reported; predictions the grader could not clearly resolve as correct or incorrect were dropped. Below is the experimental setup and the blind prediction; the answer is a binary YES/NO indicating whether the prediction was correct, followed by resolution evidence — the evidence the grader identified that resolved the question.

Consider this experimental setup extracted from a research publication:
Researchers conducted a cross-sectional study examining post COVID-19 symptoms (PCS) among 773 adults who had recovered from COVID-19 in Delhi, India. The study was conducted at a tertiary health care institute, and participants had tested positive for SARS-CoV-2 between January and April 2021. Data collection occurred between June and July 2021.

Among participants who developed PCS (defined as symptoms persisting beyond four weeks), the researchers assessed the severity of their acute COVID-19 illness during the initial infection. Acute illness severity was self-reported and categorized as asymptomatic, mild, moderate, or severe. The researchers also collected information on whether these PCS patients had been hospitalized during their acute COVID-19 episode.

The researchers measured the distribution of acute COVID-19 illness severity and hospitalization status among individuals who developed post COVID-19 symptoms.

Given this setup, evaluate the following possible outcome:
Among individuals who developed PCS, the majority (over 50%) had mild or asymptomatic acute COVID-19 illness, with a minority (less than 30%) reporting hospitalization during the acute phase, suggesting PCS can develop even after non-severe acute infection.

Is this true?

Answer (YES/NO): YES